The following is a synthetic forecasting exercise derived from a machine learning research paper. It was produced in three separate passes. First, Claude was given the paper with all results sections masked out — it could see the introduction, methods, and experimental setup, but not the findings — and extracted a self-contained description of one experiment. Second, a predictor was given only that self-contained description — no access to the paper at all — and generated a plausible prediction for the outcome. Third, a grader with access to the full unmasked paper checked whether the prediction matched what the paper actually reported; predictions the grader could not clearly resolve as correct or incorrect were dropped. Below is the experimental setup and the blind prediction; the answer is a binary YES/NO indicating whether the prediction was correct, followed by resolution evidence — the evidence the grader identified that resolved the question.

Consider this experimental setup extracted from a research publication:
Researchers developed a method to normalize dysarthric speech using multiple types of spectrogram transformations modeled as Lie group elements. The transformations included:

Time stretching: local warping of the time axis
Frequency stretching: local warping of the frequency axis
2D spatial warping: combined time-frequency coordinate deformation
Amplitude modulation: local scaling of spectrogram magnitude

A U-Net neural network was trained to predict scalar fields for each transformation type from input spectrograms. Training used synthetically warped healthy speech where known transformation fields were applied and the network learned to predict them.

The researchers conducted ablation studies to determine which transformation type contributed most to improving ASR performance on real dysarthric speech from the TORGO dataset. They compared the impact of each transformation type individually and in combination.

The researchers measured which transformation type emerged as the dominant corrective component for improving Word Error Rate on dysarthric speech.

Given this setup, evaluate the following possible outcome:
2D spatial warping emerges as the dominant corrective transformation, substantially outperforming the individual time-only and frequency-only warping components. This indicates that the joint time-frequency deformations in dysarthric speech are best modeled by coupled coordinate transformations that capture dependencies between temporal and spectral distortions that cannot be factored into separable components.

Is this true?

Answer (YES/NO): NO